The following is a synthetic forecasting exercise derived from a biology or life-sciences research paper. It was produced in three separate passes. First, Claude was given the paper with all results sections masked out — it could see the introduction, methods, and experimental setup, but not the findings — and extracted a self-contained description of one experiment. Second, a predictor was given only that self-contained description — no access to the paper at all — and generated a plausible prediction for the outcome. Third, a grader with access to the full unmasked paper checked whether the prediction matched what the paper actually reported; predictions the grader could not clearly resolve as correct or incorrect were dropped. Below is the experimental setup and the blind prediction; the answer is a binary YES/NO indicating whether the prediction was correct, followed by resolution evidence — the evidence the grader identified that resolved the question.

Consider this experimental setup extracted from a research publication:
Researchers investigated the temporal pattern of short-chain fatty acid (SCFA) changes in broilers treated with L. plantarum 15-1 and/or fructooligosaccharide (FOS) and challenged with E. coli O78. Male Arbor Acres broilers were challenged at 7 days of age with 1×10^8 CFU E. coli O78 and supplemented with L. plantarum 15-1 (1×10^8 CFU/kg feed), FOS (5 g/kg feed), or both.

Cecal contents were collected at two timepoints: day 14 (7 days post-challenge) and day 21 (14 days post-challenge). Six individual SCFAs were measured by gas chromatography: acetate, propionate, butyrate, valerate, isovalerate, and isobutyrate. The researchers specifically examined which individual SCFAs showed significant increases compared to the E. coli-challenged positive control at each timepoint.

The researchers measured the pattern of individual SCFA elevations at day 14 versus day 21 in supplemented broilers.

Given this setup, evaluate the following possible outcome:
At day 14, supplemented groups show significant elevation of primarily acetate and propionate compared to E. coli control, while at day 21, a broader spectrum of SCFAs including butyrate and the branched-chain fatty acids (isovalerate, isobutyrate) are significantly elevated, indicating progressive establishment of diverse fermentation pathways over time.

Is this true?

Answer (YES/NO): NO